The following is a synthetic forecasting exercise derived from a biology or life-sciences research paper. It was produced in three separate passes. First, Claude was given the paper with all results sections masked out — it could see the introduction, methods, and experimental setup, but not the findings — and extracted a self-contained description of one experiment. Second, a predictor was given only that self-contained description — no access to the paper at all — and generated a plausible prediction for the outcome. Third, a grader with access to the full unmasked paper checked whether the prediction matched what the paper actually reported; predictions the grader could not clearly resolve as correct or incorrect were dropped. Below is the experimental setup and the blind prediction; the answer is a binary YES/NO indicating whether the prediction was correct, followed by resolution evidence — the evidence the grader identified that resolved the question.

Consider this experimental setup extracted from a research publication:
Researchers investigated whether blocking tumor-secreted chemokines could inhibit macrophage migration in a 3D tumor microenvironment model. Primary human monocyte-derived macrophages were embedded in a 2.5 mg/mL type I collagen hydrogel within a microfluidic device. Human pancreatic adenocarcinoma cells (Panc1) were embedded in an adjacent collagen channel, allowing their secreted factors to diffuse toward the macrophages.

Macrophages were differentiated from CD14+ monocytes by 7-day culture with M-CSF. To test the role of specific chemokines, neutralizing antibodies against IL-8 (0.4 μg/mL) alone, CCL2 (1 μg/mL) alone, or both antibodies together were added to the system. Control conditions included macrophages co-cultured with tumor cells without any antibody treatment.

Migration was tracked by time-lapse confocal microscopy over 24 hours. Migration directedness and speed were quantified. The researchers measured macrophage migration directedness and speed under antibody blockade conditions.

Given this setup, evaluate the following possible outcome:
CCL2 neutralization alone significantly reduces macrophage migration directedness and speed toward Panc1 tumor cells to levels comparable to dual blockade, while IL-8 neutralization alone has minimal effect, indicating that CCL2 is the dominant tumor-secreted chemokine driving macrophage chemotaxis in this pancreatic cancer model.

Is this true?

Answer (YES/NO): NO